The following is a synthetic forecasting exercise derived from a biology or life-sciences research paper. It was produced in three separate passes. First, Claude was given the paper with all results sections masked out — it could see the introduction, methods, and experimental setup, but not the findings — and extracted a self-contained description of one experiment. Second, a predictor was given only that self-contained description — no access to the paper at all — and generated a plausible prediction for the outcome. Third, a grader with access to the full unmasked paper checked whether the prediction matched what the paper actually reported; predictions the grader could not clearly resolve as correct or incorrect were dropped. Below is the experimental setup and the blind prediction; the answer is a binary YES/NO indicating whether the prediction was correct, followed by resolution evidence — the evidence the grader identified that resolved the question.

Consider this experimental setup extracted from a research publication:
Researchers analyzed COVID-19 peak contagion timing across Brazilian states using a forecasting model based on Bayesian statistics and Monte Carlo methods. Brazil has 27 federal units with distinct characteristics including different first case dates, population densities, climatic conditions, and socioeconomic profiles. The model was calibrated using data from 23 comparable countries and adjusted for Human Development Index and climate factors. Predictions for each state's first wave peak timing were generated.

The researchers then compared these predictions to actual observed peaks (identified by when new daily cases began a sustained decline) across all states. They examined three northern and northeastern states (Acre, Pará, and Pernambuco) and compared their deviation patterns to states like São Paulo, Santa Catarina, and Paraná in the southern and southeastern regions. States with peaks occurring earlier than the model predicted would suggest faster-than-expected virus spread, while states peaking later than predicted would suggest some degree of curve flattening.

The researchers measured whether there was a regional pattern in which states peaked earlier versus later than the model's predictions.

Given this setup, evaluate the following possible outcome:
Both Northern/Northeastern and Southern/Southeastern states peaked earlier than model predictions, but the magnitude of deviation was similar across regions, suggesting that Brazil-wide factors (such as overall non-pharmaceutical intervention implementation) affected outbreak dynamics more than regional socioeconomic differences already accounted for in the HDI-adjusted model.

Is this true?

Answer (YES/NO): NO